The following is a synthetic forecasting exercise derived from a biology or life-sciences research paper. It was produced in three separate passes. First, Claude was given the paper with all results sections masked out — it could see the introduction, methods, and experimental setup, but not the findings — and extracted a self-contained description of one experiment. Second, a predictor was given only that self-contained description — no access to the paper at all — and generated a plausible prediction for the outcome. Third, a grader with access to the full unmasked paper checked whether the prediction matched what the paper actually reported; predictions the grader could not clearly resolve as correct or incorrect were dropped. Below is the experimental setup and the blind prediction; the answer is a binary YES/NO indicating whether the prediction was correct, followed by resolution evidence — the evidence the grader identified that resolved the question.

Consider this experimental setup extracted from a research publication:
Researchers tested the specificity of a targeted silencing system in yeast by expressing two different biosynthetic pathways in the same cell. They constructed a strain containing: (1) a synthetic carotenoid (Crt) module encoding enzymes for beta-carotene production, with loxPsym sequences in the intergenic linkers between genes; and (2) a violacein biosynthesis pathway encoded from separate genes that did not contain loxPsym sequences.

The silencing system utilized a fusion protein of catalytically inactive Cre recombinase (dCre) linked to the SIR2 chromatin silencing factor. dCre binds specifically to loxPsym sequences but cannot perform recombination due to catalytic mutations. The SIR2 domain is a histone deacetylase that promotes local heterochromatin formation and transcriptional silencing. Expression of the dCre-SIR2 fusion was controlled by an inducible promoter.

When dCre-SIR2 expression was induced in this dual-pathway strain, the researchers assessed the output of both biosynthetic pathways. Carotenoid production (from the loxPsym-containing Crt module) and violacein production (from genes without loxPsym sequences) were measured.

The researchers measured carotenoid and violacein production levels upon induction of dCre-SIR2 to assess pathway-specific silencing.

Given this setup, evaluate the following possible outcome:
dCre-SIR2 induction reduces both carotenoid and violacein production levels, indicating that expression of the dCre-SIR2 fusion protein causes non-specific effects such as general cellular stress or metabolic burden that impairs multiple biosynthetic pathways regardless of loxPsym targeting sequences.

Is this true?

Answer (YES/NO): NO